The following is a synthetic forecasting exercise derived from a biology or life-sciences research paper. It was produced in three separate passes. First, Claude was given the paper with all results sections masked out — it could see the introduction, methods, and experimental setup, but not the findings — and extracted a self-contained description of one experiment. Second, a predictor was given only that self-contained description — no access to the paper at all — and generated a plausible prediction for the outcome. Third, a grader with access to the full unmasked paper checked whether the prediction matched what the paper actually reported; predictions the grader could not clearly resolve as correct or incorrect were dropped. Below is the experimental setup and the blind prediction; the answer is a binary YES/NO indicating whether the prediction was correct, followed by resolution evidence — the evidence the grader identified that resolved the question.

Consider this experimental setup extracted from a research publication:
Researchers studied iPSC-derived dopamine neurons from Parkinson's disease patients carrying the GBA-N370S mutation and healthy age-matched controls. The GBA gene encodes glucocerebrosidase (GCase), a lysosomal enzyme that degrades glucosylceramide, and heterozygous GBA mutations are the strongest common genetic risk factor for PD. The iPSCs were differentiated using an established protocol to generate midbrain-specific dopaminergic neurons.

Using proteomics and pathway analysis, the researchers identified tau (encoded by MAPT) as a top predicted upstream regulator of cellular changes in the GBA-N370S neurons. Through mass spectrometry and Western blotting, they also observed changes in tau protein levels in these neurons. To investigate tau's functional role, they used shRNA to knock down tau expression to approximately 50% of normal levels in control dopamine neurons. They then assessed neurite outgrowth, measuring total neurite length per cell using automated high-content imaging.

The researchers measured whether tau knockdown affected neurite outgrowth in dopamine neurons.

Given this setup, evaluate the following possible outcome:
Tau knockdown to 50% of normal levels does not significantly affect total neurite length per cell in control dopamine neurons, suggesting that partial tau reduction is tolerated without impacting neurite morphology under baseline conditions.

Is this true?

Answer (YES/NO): NO